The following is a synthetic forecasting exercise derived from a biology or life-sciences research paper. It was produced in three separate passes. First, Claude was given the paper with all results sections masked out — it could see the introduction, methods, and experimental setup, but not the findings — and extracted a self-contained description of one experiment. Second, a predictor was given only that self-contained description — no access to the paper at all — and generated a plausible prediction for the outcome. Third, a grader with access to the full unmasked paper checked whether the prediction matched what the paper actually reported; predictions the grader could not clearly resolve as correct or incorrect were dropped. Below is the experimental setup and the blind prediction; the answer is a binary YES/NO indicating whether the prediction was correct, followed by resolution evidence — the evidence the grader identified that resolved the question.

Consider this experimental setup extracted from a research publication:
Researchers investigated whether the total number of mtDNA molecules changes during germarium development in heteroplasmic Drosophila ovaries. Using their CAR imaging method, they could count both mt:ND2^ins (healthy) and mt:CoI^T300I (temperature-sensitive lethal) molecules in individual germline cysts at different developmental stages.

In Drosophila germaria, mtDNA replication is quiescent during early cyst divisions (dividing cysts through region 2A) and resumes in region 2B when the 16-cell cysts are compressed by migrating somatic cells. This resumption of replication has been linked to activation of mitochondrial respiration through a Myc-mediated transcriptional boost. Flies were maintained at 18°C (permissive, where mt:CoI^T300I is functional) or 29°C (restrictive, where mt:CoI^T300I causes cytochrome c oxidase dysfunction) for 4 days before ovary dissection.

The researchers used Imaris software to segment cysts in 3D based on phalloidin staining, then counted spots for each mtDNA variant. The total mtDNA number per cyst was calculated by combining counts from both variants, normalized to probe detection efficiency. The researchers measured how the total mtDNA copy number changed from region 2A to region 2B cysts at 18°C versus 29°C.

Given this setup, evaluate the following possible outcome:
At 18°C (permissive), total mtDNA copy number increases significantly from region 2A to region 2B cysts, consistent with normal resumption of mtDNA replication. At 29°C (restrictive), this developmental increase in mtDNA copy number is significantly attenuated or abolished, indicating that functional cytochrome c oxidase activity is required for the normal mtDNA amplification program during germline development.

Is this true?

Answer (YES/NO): NO